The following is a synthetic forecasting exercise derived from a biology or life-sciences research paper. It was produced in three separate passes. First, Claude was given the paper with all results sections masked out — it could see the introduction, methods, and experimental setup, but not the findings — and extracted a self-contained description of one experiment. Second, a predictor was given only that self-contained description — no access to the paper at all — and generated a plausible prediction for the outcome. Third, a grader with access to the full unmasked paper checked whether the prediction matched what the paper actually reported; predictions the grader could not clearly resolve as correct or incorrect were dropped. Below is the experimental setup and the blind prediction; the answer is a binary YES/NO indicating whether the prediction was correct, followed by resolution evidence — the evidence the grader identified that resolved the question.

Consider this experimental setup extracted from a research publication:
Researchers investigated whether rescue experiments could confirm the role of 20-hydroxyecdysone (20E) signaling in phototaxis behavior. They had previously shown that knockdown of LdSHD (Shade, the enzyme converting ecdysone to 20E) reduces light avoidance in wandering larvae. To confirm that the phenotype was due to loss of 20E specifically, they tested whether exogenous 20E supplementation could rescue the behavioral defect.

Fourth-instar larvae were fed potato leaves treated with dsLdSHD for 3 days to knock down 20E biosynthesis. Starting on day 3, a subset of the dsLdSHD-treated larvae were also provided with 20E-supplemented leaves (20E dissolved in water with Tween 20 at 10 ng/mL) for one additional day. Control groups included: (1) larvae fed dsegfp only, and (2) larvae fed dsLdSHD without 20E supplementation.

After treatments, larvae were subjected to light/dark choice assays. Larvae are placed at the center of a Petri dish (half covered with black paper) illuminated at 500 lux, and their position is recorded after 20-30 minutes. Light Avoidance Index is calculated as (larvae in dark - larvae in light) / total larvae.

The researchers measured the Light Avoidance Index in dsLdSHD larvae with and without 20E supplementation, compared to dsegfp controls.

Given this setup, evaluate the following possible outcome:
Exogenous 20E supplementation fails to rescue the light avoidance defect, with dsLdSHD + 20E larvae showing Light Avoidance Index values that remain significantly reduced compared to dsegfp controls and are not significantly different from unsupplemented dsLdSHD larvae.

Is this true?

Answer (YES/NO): NO